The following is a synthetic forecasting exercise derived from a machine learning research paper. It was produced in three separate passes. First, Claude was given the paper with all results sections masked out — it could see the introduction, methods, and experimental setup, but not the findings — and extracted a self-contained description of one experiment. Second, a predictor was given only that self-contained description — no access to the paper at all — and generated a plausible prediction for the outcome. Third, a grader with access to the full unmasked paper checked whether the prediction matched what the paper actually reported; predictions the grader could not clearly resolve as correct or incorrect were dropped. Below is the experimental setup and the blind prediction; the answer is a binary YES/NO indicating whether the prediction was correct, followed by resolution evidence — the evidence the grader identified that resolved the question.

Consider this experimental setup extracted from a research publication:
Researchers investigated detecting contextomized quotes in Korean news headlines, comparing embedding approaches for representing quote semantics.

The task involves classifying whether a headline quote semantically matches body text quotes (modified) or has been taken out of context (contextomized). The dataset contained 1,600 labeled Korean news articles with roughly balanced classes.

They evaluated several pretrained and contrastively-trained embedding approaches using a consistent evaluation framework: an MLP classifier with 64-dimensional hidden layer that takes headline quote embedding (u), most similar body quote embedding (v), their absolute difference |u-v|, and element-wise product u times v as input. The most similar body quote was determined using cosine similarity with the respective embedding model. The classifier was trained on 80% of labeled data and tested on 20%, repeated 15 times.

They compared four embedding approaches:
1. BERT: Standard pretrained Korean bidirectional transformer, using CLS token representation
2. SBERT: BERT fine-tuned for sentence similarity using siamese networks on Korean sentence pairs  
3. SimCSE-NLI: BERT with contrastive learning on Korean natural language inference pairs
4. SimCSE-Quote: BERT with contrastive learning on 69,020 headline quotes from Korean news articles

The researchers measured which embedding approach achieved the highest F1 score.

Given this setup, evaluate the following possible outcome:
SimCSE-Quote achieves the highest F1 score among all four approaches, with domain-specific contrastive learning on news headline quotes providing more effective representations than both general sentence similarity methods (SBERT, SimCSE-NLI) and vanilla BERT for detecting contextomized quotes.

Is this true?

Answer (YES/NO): YES